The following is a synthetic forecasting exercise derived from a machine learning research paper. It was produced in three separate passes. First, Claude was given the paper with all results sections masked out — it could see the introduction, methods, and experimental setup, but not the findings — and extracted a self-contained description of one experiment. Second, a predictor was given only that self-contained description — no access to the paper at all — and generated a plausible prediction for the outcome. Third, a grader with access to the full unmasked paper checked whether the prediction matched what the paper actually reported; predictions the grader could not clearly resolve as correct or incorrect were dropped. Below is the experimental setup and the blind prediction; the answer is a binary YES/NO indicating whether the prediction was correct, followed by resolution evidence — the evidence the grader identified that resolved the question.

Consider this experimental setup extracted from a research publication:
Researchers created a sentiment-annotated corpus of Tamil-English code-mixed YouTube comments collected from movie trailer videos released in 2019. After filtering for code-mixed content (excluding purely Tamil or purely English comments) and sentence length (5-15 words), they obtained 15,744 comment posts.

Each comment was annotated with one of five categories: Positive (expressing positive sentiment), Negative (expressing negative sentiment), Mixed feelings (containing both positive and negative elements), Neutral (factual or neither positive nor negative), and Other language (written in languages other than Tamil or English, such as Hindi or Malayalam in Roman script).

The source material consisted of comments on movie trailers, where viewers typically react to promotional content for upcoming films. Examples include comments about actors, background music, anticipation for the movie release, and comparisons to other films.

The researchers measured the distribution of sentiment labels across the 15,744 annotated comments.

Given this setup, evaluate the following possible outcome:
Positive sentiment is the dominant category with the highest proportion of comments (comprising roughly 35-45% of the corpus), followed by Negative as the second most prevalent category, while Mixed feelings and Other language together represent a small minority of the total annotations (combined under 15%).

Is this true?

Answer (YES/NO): NO